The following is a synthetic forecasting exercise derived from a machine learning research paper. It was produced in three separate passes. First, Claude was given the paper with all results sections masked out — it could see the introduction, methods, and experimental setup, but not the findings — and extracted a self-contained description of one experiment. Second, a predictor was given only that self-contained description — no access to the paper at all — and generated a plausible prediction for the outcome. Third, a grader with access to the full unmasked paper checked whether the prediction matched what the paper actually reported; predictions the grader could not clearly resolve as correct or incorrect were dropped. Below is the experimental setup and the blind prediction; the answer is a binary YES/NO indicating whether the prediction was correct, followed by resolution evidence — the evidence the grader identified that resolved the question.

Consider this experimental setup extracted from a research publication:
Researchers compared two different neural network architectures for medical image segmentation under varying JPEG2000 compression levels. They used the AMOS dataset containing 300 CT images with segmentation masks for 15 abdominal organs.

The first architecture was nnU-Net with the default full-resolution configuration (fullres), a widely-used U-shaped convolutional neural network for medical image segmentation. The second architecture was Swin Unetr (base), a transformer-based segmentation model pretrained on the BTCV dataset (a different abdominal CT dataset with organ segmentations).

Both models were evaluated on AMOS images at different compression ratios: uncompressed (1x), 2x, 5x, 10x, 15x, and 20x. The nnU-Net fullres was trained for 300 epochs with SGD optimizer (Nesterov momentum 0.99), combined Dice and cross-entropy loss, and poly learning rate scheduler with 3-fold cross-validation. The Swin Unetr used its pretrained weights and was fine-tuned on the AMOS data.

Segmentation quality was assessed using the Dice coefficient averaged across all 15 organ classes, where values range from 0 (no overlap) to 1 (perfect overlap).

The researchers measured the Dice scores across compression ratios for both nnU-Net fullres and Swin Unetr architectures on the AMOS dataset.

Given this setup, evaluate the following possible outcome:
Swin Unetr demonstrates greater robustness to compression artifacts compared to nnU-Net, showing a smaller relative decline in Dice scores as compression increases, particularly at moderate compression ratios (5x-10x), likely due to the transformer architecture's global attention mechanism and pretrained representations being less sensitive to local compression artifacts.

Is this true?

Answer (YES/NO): NO